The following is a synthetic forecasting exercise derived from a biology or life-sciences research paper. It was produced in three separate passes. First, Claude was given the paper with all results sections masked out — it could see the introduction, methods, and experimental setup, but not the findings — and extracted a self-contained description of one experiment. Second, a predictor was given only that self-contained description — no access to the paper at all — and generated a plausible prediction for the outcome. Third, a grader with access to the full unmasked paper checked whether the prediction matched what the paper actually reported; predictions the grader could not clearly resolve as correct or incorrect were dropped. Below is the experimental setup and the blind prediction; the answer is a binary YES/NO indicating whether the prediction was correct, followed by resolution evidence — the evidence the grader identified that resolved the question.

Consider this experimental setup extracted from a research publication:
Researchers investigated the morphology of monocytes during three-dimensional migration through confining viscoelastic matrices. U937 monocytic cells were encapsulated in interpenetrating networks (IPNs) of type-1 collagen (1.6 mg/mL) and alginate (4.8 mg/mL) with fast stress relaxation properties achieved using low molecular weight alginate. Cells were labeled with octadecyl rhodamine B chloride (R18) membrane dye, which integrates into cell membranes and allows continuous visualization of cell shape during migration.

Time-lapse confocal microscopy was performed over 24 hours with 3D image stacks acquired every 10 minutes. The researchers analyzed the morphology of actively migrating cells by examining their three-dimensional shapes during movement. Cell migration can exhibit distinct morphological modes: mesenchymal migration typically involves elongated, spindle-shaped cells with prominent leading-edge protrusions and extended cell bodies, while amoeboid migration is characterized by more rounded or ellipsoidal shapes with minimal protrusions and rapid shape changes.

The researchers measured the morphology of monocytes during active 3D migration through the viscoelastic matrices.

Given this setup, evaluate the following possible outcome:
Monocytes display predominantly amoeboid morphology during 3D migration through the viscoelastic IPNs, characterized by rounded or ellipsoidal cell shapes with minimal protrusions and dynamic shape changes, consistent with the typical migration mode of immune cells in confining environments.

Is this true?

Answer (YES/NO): YES